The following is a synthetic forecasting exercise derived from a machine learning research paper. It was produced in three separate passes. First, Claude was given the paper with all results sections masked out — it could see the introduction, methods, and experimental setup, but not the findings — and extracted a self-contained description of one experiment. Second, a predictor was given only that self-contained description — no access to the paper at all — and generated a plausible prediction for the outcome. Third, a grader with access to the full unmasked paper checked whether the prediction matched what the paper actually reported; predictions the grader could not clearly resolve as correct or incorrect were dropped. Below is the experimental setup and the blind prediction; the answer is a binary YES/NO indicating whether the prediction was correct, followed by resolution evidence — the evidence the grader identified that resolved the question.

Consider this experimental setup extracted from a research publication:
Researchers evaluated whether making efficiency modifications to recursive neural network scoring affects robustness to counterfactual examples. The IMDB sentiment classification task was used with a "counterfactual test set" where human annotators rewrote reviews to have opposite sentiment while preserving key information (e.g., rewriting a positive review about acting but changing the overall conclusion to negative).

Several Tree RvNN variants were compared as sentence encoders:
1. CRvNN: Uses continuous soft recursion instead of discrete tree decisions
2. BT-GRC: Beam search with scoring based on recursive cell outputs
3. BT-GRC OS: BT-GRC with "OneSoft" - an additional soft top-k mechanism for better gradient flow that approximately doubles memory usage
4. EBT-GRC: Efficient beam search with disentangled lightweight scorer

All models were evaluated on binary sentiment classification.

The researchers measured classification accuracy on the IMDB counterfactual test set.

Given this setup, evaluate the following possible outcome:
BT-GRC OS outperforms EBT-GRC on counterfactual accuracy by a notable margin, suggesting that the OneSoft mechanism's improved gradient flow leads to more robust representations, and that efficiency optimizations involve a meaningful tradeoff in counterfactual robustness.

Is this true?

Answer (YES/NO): NO